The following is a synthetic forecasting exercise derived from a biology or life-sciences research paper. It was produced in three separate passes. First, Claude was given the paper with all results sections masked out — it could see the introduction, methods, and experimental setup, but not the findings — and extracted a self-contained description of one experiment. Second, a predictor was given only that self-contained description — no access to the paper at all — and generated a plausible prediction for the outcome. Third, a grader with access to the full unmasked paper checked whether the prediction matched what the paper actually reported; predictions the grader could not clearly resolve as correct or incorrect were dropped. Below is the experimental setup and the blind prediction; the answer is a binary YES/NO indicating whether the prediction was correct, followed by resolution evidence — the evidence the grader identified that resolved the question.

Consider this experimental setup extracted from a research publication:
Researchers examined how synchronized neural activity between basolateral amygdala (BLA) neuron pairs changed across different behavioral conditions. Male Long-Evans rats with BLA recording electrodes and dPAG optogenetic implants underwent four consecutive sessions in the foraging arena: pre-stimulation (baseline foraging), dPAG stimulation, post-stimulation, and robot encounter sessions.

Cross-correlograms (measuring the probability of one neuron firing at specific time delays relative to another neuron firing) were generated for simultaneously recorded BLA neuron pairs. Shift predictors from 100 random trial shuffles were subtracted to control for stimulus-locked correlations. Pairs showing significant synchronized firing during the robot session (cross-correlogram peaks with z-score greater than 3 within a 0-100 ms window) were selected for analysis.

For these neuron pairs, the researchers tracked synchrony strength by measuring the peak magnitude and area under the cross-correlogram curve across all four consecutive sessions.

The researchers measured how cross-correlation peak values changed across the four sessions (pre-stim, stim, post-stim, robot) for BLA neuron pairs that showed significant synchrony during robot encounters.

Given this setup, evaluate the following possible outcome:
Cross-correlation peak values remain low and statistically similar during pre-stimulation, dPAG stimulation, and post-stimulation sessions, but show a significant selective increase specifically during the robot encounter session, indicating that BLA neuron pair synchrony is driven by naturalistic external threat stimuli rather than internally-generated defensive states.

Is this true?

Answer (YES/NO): NO